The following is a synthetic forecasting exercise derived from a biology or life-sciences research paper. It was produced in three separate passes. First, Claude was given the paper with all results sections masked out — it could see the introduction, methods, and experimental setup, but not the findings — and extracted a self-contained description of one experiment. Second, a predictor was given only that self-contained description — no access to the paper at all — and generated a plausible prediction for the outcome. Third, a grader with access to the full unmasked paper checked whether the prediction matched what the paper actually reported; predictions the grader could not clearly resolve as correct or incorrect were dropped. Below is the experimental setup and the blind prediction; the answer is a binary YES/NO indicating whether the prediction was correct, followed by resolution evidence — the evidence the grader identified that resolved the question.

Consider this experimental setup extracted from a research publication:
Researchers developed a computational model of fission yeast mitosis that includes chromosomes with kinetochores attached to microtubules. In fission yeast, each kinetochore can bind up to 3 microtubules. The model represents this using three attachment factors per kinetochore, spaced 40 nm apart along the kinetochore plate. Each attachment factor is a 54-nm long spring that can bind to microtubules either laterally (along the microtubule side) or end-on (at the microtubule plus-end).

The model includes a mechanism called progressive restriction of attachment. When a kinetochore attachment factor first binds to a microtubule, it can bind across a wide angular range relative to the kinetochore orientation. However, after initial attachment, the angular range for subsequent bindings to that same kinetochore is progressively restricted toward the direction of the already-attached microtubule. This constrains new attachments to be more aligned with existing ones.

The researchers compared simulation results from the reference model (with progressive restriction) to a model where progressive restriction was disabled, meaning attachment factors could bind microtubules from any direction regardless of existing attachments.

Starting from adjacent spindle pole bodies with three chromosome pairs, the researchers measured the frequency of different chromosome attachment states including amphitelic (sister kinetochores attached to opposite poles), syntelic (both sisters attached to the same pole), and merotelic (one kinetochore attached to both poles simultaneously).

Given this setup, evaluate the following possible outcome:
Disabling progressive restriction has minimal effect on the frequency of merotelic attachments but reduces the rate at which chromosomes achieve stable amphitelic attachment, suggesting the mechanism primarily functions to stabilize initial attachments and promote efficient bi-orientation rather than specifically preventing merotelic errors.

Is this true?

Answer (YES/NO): NO